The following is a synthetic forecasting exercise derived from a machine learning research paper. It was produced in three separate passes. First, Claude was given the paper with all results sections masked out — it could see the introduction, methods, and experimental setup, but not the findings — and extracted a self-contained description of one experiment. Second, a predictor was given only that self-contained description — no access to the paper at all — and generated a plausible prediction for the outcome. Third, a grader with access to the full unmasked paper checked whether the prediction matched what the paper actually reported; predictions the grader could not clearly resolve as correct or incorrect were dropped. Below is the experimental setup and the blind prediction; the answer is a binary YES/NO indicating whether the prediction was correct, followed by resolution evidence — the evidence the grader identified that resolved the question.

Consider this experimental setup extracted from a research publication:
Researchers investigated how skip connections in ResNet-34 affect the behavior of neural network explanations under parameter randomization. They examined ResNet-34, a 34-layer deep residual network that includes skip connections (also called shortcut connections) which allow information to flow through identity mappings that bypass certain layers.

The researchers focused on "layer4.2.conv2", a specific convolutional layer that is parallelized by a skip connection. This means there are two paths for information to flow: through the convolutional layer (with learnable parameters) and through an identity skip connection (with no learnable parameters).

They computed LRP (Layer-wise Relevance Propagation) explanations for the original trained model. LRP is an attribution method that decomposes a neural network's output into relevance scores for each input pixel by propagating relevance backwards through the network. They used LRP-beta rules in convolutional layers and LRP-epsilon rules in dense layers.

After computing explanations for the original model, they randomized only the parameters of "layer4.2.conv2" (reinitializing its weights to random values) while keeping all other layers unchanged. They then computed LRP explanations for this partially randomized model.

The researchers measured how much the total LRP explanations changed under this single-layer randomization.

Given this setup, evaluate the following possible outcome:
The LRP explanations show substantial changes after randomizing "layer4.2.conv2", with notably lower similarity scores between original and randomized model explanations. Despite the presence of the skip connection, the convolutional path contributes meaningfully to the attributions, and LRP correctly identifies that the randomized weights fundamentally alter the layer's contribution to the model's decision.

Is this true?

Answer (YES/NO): NO